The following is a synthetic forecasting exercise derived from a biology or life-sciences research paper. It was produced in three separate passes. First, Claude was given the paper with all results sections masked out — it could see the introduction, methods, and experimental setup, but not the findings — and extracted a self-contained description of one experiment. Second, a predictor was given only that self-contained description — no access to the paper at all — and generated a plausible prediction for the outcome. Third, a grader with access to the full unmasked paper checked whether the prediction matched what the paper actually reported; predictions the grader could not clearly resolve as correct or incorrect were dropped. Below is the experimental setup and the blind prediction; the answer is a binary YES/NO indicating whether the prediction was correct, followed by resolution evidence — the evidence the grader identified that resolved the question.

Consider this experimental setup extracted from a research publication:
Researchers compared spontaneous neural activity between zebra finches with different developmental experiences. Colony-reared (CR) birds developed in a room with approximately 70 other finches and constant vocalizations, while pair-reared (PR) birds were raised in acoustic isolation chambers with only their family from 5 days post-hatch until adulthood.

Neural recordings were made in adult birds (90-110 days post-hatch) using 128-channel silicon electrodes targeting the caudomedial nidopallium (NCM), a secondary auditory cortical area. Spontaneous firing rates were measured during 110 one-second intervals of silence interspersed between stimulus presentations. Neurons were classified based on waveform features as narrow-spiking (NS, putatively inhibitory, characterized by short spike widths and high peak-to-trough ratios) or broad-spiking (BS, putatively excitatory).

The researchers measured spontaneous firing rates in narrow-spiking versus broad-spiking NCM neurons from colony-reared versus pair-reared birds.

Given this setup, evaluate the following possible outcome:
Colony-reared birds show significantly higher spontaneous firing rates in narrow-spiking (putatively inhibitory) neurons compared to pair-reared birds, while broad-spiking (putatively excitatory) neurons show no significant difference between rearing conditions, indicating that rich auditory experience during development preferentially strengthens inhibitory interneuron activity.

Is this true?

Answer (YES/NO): NO